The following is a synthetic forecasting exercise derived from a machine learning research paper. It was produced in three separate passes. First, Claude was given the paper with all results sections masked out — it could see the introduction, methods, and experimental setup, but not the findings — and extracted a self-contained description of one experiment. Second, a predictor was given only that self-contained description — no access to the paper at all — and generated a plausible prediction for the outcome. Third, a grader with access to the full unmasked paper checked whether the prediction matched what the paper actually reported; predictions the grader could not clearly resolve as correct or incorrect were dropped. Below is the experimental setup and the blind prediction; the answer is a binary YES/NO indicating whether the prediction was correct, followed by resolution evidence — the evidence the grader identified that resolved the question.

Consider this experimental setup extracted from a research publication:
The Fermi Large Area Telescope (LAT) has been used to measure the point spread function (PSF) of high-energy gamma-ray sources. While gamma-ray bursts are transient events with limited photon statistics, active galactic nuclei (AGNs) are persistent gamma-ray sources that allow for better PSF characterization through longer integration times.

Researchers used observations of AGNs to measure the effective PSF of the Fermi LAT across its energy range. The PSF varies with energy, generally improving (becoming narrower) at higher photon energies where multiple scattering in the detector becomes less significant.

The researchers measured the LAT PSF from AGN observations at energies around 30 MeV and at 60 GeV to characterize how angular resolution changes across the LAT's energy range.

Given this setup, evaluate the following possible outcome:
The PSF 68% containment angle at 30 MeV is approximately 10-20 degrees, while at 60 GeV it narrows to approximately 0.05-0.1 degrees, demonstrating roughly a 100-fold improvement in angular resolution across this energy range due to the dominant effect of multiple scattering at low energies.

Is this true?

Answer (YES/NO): NO